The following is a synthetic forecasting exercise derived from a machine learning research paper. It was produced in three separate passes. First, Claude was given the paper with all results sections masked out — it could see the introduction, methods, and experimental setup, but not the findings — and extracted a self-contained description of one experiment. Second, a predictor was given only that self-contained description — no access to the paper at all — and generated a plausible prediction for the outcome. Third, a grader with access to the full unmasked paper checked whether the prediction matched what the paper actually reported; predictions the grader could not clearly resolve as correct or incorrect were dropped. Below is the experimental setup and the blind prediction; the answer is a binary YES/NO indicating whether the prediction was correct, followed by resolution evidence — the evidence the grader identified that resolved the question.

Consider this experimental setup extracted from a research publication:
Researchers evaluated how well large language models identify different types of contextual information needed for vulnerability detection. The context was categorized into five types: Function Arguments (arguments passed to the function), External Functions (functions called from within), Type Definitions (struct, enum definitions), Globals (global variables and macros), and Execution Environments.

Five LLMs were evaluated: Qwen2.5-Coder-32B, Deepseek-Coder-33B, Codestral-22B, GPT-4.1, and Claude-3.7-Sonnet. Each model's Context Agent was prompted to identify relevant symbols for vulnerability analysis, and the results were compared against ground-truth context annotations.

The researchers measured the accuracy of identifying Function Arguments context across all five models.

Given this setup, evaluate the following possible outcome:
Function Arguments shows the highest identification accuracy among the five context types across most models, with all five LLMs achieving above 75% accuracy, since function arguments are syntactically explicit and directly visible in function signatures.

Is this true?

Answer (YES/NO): NO